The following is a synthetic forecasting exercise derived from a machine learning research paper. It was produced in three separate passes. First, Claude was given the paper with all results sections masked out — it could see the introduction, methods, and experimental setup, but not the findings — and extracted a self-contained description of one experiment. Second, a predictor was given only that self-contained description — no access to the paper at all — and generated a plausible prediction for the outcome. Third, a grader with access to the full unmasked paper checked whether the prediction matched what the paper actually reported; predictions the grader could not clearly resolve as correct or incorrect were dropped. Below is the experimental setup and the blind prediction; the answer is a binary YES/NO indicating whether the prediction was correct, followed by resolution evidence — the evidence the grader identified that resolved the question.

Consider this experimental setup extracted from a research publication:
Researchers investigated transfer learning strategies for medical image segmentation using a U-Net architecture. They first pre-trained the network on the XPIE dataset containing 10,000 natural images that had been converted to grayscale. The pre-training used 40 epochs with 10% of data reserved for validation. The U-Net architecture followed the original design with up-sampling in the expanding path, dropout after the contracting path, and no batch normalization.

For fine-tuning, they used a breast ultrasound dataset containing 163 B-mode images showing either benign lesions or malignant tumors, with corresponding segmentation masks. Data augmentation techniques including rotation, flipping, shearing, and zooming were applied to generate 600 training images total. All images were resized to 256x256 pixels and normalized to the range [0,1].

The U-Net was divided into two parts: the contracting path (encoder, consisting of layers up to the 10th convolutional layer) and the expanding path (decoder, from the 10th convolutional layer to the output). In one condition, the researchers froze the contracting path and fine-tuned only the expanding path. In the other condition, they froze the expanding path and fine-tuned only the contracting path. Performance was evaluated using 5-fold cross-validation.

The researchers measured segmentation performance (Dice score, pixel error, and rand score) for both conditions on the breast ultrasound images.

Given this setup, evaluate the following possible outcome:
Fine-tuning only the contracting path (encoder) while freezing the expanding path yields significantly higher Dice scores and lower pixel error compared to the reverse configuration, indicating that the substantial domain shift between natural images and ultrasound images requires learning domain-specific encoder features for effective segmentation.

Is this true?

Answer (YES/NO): YES